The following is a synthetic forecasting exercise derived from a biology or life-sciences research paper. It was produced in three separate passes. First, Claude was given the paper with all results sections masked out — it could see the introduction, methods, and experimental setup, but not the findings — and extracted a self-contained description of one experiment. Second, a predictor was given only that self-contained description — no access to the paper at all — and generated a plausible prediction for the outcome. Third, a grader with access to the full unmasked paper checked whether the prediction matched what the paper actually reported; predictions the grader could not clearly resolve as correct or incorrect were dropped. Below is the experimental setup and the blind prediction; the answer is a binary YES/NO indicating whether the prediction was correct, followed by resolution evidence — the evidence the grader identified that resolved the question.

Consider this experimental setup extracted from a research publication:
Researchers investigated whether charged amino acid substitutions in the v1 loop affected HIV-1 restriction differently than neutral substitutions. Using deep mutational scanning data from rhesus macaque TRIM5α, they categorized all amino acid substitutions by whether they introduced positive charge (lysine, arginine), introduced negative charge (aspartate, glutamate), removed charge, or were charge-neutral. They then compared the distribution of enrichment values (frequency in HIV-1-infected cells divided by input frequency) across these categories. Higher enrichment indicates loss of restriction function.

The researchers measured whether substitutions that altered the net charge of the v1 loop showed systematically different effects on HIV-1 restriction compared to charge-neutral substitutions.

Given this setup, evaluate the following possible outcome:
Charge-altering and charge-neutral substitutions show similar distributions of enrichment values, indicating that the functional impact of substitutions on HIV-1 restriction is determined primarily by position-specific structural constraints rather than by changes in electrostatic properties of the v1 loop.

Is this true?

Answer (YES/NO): NO